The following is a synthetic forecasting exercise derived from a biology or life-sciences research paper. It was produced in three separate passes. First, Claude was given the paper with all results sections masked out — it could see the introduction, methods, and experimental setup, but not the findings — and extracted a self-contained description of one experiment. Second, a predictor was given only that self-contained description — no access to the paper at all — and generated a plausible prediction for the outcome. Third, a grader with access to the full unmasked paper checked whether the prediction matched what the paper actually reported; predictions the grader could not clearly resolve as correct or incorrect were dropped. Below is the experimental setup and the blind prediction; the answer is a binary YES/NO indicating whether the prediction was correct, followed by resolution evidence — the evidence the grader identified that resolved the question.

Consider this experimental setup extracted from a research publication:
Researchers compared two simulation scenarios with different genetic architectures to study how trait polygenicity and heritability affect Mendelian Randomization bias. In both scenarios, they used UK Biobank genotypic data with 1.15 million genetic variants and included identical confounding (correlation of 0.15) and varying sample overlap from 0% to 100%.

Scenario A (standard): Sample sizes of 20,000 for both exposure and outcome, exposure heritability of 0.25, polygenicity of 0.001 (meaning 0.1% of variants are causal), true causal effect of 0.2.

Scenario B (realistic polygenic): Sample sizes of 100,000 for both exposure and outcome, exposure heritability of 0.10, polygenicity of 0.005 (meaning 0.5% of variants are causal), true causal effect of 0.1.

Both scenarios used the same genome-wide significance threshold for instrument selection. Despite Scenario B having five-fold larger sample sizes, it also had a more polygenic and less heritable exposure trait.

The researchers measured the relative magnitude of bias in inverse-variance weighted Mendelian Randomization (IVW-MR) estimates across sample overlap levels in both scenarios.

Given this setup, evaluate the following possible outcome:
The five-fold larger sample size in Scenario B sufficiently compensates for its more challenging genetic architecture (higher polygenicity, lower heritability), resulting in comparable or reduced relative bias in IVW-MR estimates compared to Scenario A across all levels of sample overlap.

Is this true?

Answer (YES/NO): NO